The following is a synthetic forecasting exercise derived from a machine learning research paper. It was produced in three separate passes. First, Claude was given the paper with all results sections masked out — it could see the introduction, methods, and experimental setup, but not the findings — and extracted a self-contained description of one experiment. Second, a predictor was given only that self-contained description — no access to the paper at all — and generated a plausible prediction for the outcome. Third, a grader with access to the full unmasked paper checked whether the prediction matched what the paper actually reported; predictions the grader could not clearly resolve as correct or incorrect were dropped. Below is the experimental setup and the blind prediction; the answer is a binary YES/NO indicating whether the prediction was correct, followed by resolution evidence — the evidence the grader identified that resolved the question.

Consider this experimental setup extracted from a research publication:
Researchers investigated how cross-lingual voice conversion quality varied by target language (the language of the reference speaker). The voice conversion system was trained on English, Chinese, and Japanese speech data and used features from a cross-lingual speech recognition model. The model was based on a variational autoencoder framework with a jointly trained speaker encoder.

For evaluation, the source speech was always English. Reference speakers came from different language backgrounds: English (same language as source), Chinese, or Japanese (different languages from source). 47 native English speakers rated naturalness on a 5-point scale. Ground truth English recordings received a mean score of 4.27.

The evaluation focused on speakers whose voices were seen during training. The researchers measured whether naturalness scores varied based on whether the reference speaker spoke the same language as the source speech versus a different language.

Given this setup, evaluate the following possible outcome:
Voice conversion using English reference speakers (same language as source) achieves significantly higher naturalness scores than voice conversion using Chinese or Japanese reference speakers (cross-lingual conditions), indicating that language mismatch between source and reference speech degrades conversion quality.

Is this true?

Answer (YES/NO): NO